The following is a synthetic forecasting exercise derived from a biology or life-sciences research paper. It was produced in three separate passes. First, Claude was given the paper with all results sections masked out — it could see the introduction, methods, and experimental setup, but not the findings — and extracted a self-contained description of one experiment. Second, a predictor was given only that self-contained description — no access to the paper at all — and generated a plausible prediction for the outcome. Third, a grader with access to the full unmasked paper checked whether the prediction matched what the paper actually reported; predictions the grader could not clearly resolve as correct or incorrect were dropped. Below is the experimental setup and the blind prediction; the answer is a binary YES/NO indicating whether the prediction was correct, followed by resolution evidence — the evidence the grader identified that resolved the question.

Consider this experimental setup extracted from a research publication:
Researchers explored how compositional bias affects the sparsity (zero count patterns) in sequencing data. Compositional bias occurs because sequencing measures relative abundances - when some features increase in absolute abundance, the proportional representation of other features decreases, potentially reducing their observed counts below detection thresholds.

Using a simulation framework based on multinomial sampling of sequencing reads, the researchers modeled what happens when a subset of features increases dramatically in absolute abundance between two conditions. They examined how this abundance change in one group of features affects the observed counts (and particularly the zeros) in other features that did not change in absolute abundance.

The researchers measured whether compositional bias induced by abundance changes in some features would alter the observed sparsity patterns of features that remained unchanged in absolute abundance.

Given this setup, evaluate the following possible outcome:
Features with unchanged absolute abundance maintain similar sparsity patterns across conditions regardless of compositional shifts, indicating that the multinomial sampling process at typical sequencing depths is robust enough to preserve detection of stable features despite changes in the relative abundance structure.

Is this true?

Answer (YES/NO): NO